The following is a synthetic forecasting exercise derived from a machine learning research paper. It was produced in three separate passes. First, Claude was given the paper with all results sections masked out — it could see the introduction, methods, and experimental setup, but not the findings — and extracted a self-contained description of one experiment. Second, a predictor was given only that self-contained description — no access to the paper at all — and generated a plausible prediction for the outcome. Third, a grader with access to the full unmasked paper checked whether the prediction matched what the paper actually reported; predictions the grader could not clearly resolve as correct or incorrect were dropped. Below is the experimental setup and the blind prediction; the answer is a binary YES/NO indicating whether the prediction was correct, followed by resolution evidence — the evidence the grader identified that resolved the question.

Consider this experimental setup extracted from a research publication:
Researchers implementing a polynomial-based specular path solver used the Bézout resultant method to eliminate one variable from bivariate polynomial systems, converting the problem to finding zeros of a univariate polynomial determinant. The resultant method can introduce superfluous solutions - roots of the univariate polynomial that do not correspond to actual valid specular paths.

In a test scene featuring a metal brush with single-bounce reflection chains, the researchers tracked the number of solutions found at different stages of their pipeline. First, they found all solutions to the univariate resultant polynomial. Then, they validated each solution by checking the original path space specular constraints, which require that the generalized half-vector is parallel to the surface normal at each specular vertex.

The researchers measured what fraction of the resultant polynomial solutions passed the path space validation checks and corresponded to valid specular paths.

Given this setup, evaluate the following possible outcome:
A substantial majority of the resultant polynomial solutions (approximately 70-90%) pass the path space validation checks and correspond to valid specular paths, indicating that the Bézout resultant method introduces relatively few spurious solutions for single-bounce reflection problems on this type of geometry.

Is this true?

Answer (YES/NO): NO